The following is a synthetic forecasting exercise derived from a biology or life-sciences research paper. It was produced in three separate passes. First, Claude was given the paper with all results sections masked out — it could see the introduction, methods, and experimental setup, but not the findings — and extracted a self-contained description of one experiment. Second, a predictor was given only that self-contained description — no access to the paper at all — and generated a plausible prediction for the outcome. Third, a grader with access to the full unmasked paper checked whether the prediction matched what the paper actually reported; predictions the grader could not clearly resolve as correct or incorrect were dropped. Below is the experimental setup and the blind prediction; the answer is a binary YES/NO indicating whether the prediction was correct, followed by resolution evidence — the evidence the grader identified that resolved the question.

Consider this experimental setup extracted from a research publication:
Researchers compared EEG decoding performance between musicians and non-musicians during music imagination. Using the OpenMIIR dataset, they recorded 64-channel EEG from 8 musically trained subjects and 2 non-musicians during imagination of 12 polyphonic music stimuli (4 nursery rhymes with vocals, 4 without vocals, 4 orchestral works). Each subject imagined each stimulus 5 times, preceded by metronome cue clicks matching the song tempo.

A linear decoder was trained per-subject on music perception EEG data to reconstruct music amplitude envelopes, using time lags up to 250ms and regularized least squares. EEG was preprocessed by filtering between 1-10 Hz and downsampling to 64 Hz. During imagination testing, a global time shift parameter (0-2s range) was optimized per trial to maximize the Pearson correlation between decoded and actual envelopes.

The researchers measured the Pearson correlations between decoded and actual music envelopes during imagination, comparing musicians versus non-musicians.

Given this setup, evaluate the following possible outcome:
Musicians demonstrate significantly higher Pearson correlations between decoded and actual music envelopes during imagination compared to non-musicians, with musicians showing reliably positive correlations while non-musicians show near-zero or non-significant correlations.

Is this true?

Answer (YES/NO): NO